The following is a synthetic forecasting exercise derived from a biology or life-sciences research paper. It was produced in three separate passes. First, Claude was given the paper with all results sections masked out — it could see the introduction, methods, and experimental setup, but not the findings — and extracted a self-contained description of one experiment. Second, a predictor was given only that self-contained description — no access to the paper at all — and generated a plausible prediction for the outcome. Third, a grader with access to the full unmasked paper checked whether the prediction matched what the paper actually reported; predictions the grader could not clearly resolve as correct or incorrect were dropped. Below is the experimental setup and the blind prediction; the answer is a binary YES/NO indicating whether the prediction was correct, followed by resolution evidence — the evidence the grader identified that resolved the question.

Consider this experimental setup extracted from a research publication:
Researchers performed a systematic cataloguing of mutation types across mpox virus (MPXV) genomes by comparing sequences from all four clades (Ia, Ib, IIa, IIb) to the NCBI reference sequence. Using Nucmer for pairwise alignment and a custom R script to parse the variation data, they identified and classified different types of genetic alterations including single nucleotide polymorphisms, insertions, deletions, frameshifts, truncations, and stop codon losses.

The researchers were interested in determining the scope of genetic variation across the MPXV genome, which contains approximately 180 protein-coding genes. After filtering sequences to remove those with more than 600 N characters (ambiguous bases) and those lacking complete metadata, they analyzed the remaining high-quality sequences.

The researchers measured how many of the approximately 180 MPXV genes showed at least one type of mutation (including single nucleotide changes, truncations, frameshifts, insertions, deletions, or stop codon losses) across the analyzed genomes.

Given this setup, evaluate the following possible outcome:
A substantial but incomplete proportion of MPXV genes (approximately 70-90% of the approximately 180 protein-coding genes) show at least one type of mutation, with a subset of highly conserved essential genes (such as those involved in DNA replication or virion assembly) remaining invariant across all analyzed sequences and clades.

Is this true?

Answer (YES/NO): NO